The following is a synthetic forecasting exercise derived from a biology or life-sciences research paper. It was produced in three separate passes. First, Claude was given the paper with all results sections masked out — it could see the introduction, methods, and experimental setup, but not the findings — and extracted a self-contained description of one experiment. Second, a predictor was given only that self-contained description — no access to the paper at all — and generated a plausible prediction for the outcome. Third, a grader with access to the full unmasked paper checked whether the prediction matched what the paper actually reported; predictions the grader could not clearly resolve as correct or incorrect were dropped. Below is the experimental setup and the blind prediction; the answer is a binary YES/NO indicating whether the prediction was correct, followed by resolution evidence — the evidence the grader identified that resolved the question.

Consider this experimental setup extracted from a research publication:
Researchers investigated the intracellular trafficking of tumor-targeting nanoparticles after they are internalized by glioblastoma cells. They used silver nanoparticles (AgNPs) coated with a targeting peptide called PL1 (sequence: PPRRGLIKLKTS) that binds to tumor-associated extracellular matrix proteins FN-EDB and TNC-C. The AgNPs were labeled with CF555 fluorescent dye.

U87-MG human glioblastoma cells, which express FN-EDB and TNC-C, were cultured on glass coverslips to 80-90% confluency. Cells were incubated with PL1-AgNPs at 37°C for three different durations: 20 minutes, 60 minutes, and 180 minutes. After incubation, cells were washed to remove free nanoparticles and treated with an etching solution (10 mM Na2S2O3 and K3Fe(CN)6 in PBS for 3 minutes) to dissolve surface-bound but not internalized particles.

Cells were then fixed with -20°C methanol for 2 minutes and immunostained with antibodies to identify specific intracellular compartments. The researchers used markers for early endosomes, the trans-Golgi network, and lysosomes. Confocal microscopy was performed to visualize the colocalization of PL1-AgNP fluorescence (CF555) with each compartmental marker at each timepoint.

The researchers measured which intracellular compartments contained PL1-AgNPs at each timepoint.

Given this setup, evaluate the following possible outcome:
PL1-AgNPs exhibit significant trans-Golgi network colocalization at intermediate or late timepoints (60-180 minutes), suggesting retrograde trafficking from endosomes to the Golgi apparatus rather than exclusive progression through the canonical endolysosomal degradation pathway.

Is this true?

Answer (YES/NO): YES